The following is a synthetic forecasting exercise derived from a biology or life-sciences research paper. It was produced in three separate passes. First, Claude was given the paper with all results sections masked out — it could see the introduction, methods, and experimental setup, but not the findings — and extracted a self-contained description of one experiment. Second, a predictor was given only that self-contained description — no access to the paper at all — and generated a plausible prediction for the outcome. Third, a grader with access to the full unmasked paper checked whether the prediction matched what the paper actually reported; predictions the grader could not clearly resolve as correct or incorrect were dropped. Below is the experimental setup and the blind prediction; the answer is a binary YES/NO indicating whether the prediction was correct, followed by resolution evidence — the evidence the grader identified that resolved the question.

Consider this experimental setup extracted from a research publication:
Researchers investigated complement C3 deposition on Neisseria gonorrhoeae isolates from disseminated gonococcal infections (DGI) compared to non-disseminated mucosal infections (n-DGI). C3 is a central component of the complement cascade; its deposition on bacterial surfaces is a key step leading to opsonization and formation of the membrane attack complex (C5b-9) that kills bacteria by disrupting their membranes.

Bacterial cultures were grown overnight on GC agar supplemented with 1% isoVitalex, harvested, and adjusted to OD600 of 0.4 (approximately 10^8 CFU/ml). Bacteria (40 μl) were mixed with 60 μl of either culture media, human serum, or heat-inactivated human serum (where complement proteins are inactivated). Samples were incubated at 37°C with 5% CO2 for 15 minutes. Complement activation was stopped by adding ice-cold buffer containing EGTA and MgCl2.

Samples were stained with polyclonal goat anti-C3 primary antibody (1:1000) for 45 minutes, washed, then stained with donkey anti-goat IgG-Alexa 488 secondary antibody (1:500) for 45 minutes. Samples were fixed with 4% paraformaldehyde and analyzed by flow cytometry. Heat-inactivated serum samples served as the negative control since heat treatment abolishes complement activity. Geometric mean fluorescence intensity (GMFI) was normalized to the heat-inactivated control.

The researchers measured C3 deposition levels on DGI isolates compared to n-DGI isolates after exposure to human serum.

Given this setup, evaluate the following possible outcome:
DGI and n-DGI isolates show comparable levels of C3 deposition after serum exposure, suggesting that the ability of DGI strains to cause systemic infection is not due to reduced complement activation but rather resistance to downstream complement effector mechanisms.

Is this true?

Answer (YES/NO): NO